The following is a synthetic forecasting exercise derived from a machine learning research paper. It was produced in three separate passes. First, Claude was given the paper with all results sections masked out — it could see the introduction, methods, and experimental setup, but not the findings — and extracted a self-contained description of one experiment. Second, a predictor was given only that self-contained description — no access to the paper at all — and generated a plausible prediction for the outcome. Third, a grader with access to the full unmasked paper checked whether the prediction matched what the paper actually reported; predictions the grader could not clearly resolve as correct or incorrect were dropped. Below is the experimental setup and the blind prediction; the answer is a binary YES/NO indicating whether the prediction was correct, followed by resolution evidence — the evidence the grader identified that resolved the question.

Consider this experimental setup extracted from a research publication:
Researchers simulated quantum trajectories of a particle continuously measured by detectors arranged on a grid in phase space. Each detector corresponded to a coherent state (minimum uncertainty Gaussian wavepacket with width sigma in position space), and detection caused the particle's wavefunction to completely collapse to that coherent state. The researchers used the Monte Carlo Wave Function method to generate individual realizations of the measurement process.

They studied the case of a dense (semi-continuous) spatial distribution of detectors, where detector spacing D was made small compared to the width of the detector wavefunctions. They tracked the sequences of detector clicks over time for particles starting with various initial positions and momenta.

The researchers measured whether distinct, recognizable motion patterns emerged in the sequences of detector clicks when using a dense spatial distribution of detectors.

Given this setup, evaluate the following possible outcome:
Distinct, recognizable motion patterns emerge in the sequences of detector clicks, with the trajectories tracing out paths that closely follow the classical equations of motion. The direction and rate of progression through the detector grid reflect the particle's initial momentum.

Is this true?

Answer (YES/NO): YES